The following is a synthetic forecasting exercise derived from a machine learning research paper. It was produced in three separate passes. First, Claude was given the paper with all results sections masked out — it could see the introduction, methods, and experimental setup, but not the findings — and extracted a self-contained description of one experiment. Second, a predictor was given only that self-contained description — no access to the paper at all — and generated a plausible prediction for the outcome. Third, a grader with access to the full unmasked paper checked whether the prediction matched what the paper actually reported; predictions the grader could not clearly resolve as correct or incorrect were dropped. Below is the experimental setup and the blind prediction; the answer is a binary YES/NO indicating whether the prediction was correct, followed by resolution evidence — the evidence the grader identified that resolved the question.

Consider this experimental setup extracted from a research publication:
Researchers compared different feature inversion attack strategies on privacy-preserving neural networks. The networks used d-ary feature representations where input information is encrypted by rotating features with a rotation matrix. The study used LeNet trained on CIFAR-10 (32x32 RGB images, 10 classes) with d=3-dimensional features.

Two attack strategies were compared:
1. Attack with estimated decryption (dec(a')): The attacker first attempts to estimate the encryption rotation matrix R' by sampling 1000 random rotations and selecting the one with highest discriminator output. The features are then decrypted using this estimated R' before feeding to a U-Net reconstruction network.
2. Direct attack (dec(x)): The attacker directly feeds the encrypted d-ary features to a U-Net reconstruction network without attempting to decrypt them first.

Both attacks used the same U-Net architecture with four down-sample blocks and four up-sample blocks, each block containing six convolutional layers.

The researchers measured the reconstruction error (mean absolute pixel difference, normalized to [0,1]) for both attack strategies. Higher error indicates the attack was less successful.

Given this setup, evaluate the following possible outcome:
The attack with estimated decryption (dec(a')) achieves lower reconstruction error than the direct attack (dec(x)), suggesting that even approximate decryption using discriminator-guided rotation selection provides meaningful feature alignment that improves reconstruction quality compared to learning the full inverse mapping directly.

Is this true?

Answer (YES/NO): NO